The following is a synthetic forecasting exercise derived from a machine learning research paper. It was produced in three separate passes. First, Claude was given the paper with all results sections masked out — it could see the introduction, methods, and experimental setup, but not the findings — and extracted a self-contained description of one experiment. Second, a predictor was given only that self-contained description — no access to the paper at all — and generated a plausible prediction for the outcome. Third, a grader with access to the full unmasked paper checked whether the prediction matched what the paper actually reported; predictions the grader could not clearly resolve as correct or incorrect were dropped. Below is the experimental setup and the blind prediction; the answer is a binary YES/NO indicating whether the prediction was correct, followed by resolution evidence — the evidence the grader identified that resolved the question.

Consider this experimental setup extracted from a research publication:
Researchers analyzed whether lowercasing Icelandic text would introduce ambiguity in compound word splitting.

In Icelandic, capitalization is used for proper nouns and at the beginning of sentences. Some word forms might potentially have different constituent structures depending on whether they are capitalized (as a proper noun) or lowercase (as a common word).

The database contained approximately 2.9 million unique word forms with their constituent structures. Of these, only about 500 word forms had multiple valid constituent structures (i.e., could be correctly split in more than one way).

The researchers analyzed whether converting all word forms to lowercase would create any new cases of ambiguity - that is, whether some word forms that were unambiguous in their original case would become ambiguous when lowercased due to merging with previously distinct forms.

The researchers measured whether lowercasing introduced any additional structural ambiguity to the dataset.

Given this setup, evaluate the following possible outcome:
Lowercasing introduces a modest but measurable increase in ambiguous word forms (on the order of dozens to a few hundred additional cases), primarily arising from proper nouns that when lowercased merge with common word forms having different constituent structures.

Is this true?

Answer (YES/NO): NO